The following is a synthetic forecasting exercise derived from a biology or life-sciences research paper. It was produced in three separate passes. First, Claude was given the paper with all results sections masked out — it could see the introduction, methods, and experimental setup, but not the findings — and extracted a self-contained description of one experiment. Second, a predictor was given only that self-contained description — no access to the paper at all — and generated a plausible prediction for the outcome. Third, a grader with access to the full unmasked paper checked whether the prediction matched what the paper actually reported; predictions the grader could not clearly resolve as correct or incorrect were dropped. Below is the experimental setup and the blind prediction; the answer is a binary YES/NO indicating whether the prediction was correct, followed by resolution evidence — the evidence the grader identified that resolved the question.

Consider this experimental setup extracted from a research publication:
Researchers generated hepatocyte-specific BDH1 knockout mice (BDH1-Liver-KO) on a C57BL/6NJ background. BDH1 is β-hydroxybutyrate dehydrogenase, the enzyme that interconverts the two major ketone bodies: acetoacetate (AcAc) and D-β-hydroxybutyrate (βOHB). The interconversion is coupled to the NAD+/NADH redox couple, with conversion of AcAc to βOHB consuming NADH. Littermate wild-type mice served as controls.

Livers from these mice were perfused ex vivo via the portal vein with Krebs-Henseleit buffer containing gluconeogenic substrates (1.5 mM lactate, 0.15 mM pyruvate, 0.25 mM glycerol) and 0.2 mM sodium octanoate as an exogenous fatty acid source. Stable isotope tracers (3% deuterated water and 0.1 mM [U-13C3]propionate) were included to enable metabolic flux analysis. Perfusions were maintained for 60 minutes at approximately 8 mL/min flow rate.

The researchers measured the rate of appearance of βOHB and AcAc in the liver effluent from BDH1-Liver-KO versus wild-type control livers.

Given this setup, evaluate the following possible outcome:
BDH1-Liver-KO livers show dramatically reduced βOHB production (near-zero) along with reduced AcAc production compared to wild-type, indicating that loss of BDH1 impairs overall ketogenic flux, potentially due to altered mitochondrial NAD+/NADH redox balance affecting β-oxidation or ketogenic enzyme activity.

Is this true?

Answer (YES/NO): NO